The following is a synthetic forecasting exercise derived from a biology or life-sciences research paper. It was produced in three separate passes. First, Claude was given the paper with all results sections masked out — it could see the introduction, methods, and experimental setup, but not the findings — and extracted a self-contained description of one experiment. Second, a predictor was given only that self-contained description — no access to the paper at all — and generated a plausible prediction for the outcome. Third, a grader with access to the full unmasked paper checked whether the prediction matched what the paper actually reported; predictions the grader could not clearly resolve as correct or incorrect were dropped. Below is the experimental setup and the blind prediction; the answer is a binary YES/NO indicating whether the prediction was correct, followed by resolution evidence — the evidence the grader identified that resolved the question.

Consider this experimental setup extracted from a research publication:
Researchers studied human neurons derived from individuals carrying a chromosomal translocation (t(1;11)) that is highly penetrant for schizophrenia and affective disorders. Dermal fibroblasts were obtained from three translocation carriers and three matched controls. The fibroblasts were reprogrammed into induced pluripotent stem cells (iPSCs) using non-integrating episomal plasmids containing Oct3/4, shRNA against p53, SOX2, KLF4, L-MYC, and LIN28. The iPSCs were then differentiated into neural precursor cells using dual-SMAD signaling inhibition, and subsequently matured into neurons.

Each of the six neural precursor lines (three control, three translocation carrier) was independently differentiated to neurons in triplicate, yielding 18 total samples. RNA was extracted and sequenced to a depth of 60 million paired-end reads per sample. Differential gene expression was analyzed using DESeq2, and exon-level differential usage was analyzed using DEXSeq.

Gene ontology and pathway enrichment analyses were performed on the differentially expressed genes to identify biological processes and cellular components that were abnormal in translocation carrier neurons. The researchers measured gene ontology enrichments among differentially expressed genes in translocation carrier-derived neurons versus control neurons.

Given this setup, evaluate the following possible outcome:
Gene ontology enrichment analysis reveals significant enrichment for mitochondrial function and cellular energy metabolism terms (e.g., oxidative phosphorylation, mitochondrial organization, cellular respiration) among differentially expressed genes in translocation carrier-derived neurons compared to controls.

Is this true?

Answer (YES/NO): NO